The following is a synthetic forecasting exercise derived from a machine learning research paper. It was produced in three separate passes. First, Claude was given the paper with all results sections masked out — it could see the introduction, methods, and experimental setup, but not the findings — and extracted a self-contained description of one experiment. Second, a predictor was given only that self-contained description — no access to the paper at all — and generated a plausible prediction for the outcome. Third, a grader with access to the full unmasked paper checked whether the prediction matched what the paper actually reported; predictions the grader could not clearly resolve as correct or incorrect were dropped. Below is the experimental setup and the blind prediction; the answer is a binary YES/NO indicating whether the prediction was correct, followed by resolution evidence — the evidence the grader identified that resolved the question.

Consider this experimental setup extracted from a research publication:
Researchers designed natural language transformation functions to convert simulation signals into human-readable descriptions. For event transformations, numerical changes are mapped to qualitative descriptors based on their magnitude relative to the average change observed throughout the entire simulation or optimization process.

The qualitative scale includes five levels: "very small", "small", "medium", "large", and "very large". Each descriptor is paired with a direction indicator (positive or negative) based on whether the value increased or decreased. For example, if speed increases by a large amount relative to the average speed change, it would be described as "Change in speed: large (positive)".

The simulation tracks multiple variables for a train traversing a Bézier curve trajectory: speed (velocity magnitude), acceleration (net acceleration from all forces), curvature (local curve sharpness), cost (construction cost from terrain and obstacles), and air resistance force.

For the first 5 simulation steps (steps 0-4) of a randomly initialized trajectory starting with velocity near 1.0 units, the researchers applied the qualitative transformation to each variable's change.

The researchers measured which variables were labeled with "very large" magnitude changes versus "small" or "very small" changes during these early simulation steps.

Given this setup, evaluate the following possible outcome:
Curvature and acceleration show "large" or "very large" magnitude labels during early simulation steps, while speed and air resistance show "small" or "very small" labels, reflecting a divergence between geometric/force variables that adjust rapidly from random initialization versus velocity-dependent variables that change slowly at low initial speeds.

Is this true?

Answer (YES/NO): NO